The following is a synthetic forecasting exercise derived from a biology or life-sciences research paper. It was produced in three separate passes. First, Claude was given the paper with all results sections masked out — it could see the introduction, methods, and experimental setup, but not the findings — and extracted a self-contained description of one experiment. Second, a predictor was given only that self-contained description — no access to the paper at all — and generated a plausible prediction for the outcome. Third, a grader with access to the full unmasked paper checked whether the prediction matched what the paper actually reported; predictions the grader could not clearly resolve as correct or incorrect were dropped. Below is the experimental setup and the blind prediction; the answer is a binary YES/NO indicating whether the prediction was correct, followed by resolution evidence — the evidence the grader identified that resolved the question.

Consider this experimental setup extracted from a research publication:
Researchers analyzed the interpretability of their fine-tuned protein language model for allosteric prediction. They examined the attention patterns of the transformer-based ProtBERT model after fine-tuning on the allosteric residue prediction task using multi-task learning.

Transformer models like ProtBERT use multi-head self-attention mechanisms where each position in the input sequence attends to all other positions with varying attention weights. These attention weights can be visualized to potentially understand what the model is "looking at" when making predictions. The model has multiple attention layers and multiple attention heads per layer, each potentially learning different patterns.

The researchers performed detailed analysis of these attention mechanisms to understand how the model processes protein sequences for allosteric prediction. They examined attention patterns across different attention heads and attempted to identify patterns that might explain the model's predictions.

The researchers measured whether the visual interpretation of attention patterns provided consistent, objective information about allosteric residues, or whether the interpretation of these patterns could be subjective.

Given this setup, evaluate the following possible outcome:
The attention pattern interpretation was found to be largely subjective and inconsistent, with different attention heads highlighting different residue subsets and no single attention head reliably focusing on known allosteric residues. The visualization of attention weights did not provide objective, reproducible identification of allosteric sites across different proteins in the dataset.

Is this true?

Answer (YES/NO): NO